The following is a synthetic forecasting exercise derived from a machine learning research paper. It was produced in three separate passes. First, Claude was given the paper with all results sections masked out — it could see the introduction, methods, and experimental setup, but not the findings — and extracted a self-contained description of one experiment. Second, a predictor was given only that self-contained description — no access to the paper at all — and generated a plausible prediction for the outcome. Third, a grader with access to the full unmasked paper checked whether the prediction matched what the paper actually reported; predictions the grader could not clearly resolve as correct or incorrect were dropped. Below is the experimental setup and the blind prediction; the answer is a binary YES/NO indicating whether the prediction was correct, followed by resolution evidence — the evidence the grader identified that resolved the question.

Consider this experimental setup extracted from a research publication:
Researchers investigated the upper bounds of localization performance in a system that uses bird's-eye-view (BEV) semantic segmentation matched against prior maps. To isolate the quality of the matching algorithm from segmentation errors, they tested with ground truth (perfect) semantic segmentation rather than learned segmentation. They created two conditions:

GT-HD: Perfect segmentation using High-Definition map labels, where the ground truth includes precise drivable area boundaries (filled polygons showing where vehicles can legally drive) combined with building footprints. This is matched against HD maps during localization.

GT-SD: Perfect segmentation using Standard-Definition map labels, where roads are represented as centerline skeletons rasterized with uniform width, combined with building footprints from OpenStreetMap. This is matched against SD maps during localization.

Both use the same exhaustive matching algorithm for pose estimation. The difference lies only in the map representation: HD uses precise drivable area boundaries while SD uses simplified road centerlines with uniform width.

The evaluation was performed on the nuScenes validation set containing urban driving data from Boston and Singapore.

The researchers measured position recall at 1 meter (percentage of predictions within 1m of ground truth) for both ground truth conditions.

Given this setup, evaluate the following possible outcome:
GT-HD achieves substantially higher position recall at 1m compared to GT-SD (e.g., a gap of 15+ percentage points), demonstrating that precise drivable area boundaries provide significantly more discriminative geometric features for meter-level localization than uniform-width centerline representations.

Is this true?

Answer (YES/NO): NO